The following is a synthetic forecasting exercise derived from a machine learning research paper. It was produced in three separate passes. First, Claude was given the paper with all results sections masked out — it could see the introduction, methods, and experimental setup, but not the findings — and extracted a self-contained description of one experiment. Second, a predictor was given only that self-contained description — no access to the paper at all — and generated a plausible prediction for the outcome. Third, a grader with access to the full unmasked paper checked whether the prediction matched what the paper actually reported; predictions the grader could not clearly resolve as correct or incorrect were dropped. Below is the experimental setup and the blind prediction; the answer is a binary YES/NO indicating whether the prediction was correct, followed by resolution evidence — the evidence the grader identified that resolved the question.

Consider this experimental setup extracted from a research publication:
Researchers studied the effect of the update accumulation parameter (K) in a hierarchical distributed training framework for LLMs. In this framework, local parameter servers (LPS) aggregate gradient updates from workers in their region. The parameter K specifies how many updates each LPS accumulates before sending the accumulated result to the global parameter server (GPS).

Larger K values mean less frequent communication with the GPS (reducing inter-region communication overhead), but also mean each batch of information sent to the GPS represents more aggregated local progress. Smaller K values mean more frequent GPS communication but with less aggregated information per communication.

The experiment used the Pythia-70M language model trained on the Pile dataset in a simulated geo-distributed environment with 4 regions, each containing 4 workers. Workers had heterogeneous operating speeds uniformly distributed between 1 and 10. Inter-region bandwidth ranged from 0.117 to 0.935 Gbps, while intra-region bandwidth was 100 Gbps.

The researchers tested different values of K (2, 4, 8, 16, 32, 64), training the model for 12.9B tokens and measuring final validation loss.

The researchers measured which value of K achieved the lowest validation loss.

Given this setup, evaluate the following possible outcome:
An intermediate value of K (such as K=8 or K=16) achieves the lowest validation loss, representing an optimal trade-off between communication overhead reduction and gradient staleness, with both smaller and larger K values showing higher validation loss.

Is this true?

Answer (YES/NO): NO